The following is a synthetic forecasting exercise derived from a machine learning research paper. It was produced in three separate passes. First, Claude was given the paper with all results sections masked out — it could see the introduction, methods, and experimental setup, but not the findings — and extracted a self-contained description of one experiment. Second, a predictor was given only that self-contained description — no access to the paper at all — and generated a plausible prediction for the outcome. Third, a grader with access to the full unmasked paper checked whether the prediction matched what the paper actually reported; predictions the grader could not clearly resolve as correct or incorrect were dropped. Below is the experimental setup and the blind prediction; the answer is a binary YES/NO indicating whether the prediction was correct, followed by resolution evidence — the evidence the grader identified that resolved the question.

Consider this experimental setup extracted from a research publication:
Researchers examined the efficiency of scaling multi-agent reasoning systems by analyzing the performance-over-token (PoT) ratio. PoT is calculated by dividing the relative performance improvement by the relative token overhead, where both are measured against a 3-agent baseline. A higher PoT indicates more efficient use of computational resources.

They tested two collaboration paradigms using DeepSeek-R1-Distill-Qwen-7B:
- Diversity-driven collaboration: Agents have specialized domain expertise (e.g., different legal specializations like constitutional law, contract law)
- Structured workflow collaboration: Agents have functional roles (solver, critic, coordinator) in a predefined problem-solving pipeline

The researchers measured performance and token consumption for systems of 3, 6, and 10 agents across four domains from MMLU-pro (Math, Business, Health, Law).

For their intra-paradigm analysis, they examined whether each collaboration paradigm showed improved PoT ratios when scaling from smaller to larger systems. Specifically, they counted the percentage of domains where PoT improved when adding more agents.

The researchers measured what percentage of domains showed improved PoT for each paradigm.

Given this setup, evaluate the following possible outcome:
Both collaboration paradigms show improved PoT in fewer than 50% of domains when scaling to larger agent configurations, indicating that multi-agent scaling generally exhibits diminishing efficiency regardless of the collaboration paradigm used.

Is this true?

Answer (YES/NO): NO